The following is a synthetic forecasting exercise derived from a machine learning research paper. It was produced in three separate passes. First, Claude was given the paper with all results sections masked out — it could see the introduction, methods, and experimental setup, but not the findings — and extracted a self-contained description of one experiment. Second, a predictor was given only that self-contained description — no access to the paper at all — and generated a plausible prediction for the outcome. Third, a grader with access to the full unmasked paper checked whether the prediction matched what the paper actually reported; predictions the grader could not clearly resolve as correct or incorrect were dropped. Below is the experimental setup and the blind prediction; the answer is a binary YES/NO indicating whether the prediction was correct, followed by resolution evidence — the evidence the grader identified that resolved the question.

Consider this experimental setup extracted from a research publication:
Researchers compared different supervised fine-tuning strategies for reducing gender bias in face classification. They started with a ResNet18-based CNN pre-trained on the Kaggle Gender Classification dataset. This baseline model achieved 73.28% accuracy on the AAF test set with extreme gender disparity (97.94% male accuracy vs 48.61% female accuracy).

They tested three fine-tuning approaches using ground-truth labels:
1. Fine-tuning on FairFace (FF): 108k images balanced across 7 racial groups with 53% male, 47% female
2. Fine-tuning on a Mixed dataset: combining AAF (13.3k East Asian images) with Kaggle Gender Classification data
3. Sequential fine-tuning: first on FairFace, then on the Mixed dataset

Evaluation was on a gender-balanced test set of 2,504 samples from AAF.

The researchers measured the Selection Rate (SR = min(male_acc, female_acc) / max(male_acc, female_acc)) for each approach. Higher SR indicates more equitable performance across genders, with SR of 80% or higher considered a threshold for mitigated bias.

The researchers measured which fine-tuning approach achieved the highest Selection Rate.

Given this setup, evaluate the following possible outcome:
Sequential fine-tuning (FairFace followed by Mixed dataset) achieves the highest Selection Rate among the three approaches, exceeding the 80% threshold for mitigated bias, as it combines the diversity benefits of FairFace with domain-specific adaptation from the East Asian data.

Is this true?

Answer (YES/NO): YES